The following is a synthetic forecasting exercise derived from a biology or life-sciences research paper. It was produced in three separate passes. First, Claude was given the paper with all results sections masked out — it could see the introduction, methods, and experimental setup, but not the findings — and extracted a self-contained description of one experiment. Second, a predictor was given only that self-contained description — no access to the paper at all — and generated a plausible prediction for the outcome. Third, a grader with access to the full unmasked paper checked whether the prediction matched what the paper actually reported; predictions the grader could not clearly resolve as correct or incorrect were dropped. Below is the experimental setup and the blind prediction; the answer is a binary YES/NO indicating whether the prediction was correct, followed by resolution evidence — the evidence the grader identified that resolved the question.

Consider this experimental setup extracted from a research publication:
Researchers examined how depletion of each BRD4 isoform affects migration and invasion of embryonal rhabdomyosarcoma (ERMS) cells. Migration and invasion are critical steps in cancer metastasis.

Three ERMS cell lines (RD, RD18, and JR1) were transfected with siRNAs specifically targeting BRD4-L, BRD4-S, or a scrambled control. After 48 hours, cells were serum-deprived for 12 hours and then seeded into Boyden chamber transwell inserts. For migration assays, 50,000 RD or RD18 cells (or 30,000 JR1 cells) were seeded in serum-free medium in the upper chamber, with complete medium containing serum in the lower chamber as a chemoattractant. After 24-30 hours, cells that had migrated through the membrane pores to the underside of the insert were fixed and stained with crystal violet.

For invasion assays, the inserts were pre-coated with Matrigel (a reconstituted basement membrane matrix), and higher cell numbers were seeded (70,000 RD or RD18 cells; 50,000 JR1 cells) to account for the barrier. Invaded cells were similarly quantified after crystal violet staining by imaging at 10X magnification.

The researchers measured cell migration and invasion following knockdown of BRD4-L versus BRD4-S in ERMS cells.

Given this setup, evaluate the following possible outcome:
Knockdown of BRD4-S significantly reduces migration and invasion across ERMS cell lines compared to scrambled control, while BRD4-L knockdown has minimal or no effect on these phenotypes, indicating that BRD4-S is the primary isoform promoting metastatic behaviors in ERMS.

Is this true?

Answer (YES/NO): NO